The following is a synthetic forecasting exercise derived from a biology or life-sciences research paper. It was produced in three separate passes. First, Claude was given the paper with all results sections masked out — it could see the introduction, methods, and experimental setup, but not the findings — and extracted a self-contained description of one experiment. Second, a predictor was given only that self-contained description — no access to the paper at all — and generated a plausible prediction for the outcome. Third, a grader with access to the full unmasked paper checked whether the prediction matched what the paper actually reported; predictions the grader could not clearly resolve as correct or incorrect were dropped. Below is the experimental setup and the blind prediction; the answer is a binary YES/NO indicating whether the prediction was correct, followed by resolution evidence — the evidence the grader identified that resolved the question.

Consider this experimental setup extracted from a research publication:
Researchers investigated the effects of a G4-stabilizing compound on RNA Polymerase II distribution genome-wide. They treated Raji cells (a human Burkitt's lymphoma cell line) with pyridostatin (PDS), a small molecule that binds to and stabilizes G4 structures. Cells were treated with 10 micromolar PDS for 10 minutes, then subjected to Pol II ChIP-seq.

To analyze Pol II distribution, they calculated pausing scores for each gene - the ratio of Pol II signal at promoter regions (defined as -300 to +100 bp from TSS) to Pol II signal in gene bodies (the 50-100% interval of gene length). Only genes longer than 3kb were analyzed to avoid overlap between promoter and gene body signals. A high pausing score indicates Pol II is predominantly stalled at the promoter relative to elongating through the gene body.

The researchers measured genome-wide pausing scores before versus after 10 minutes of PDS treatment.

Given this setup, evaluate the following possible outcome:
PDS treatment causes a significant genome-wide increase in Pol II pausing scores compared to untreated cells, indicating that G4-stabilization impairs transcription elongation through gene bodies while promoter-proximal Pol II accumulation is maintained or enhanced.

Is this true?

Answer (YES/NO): NO